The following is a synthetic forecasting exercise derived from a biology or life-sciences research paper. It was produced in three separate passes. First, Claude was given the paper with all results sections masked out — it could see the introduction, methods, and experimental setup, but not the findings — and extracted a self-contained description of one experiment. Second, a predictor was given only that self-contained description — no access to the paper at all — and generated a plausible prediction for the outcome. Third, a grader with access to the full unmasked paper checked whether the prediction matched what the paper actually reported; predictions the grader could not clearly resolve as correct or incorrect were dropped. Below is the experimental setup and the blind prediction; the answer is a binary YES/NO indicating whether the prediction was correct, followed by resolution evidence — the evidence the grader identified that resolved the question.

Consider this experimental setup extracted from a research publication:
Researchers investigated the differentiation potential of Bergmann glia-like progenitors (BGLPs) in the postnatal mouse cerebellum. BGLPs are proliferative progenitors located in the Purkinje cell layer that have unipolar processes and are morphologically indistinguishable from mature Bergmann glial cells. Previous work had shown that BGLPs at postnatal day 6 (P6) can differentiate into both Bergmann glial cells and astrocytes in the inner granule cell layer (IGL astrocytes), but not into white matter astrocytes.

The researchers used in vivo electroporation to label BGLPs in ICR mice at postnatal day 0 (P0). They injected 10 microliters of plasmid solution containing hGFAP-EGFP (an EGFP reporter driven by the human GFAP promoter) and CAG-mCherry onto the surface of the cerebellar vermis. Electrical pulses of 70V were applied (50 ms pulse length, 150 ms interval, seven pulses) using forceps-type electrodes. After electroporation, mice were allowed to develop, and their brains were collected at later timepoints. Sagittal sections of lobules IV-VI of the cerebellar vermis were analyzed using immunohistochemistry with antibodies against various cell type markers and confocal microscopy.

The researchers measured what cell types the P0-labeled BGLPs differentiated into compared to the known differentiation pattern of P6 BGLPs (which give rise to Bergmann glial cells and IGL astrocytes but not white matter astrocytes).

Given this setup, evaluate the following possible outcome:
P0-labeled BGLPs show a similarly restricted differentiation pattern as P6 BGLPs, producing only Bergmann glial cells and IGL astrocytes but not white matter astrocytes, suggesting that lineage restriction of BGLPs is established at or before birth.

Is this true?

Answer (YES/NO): NO